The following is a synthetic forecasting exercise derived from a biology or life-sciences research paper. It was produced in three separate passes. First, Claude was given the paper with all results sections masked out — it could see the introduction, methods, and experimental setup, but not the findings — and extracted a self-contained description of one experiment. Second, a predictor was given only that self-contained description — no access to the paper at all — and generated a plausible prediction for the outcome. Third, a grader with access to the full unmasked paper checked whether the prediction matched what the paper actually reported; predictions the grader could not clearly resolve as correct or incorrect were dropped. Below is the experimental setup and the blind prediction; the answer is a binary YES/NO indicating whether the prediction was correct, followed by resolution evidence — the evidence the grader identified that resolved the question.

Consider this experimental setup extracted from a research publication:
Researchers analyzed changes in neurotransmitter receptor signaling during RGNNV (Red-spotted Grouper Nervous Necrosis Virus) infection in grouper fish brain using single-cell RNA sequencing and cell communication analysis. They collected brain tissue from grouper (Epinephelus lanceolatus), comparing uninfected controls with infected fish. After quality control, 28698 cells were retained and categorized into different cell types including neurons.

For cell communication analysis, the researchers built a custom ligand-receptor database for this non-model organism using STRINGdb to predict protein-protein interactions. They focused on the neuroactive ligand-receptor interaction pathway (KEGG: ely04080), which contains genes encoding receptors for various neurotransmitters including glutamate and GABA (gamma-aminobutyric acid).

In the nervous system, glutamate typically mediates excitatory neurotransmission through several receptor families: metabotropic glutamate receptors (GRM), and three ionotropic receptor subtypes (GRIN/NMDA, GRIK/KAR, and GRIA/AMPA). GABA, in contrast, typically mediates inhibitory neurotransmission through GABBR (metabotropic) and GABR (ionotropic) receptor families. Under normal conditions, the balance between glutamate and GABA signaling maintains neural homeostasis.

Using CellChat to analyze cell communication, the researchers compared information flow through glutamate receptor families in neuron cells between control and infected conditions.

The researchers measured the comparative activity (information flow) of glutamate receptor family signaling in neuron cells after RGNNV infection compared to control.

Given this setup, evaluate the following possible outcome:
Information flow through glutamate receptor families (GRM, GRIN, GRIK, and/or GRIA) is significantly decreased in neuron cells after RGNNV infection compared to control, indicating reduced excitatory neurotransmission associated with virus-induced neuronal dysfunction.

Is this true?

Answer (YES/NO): YES